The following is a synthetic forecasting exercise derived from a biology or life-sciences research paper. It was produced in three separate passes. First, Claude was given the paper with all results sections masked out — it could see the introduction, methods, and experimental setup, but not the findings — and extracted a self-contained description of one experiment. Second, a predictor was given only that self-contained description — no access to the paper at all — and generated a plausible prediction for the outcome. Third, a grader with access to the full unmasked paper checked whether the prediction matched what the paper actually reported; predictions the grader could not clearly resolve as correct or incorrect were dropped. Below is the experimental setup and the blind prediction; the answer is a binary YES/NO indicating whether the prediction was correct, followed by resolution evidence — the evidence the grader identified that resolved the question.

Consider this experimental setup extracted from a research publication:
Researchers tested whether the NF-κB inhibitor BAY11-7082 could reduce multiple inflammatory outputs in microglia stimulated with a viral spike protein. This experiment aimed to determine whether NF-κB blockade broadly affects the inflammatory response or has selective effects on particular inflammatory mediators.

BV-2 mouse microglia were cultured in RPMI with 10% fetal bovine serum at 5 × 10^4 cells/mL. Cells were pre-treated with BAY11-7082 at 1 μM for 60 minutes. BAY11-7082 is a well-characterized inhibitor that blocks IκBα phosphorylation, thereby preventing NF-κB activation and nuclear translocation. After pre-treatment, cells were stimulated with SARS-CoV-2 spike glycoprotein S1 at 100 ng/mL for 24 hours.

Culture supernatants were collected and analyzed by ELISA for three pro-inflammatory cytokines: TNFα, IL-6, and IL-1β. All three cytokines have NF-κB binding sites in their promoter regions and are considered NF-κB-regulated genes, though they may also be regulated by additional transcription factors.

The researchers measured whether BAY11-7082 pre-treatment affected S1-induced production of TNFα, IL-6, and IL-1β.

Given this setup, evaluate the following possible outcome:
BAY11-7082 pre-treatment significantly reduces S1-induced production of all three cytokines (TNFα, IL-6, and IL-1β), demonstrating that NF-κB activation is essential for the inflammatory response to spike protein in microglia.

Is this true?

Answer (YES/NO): YES